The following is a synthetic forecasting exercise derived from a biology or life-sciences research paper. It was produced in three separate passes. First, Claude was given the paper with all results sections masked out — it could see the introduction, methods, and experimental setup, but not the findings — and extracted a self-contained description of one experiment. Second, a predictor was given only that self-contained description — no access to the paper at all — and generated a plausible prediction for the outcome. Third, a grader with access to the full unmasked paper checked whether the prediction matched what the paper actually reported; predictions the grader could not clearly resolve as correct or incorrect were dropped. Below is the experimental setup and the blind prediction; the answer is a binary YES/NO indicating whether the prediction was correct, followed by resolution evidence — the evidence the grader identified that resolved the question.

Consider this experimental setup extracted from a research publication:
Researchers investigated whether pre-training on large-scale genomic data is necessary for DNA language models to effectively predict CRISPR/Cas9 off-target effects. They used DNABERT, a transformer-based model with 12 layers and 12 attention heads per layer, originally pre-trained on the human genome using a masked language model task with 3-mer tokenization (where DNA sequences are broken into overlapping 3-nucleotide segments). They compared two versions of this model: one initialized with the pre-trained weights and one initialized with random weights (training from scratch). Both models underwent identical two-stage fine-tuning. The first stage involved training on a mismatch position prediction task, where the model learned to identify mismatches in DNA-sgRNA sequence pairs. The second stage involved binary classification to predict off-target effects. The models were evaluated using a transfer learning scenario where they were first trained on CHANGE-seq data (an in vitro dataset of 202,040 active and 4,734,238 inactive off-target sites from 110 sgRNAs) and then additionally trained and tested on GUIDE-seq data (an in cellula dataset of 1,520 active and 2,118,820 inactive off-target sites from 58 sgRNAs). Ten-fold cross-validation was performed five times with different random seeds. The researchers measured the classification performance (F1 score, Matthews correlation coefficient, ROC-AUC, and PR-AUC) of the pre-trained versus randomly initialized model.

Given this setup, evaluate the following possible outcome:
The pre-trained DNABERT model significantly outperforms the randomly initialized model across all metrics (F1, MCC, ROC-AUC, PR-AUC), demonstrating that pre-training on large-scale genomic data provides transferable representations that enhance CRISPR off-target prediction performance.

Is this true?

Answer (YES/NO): YES